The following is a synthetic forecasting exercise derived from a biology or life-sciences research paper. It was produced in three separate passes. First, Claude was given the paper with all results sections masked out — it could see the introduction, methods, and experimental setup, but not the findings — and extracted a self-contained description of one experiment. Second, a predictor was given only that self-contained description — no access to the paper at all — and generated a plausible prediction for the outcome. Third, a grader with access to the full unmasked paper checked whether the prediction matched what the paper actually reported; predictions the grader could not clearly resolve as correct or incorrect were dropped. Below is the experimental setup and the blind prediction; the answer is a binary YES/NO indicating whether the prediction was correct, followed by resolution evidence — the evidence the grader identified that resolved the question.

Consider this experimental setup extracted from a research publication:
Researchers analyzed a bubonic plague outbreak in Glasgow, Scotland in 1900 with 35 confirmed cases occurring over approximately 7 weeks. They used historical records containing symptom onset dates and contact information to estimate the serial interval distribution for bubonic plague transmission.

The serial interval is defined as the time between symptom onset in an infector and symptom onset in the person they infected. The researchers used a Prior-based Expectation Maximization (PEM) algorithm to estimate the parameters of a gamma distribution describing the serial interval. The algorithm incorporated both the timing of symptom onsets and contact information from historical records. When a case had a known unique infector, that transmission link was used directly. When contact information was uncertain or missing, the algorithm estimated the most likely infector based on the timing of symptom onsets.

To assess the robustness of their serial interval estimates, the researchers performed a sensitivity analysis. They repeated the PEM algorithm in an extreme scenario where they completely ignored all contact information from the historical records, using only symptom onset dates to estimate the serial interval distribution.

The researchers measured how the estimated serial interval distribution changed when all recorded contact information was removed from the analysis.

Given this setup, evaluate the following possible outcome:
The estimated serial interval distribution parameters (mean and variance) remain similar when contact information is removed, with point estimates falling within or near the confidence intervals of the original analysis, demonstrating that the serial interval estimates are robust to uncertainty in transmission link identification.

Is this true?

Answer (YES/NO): YES